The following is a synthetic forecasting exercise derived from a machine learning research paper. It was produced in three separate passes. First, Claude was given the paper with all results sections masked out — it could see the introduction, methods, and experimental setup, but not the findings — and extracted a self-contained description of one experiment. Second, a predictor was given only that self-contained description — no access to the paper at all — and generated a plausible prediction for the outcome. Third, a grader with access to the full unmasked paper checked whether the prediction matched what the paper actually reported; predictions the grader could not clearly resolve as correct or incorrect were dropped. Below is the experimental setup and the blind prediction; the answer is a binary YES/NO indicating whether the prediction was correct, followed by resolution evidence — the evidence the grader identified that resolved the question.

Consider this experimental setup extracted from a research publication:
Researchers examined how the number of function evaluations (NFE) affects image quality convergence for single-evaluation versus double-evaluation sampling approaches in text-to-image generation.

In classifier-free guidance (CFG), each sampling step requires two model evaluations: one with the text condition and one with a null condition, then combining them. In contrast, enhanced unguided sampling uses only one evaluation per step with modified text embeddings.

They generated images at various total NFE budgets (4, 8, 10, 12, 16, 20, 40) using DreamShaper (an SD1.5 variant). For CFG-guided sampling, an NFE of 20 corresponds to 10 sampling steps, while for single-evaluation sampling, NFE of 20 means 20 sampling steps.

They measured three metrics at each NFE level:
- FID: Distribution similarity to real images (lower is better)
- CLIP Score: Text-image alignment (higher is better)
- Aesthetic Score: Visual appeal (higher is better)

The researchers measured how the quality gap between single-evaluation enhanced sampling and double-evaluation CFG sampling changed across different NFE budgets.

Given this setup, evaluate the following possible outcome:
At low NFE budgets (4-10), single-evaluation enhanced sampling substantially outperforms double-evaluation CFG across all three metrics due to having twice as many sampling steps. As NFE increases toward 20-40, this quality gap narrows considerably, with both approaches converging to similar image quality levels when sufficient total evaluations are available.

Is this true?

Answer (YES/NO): YES